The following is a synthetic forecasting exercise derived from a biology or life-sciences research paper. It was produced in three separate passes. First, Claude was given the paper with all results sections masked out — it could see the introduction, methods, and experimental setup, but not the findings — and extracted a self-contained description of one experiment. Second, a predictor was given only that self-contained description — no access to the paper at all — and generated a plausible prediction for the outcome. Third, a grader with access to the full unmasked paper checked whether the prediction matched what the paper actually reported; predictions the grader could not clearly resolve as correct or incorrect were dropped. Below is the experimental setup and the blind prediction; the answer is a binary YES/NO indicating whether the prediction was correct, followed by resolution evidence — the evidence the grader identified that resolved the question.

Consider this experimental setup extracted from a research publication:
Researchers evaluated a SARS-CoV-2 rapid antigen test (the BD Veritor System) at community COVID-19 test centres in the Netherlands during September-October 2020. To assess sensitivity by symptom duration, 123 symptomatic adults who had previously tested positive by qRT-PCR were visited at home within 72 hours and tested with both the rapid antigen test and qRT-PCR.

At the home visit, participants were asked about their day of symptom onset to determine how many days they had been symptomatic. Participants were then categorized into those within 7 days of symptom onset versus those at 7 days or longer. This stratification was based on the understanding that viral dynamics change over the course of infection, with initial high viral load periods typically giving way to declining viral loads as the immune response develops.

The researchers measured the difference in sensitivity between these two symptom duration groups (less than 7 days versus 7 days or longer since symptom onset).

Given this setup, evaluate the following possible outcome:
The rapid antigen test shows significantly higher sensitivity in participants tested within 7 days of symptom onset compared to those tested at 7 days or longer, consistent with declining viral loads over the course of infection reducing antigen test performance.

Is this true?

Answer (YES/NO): YES